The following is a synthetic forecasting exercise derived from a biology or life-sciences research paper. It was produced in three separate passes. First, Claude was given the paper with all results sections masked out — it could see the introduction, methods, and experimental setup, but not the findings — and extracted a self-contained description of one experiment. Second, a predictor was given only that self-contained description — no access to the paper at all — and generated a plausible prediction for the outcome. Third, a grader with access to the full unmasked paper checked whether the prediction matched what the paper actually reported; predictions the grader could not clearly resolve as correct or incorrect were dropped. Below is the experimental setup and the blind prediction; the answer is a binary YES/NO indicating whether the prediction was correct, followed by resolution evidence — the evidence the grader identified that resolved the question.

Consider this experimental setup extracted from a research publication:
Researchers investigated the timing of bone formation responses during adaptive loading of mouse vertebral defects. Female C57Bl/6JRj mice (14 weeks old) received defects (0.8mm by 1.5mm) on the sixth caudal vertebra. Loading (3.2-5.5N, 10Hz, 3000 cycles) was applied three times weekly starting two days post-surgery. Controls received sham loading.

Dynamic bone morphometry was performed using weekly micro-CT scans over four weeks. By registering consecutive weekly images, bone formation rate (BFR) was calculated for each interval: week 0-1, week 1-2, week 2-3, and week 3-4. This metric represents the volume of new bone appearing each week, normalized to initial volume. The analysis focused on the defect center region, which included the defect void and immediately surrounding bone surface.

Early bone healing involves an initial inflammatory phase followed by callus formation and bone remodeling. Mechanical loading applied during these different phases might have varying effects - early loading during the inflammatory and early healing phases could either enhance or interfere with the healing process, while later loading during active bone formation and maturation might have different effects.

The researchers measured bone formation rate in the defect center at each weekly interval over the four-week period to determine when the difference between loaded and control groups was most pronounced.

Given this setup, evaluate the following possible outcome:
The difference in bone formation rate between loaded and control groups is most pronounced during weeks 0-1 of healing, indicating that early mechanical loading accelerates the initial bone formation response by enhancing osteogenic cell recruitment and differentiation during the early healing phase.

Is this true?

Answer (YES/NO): NO